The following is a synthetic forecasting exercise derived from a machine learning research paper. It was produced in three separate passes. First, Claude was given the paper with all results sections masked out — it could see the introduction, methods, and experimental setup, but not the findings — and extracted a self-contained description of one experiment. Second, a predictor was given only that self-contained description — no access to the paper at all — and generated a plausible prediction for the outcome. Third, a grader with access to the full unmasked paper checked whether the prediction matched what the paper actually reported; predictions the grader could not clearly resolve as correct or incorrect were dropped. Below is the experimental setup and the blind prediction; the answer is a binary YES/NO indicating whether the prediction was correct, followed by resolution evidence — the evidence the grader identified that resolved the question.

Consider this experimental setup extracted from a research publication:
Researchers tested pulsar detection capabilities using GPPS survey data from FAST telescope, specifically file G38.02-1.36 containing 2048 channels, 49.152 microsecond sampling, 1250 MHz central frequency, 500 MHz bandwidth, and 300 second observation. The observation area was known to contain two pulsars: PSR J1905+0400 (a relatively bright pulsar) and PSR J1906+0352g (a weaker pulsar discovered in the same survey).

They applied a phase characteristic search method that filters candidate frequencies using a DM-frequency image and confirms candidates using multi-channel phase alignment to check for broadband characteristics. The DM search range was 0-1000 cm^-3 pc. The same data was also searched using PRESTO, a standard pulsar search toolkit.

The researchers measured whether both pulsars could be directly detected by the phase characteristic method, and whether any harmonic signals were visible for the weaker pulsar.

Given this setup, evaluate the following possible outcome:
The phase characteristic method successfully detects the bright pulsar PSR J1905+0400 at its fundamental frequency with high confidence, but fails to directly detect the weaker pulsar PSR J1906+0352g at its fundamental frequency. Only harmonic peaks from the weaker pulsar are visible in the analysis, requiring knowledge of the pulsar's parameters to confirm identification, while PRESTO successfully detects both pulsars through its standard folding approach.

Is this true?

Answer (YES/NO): YES